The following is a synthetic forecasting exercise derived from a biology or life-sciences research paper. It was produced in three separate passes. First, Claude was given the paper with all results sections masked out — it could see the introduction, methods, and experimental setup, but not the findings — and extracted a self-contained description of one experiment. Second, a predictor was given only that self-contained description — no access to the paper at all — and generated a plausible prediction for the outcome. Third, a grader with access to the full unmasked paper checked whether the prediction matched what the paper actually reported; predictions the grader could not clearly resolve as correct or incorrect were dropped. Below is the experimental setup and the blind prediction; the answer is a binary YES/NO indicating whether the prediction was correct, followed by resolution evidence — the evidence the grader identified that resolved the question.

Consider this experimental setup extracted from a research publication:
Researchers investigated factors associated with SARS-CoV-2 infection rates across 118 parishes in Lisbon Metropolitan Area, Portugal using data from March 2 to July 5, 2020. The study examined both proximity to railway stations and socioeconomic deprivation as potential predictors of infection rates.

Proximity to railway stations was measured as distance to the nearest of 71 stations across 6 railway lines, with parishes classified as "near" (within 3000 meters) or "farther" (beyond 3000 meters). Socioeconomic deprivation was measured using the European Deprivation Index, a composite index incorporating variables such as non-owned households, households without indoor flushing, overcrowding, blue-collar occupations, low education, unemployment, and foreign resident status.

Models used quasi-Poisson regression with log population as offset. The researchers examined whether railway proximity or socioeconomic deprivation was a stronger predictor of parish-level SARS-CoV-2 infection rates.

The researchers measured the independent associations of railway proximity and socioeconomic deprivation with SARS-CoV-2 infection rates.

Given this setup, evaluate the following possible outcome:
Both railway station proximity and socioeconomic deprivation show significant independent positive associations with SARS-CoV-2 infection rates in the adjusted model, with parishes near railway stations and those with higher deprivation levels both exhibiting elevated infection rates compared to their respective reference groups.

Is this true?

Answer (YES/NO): NO